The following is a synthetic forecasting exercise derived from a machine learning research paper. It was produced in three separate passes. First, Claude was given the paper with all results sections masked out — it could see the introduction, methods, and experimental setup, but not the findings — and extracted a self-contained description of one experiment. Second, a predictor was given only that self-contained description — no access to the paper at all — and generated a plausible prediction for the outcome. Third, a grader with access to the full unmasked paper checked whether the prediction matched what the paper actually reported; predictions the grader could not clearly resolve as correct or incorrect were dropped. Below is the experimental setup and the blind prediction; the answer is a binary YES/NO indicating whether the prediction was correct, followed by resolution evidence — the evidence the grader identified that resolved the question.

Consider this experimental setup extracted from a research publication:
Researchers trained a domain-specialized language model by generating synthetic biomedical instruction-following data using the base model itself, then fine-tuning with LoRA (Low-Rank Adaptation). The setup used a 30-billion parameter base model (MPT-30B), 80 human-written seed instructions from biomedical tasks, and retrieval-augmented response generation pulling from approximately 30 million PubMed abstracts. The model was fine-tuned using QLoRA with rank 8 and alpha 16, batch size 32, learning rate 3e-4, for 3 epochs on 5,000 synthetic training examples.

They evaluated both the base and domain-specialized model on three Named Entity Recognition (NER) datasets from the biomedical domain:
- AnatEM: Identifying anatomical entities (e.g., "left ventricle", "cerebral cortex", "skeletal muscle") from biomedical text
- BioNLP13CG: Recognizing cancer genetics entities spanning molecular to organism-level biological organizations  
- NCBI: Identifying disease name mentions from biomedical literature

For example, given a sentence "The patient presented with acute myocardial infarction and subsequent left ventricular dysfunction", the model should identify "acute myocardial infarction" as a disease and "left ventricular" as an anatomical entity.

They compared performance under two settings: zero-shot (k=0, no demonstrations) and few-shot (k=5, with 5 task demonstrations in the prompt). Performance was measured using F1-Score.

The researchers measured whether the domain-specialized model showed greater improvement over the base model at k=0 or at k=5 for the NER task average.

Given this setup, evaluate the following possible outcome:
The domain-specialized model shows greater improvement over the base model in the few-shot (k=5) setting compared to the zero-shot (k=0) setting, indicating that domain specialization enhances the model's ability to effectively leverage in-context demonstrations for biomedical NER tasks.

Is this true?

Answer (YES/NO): YES